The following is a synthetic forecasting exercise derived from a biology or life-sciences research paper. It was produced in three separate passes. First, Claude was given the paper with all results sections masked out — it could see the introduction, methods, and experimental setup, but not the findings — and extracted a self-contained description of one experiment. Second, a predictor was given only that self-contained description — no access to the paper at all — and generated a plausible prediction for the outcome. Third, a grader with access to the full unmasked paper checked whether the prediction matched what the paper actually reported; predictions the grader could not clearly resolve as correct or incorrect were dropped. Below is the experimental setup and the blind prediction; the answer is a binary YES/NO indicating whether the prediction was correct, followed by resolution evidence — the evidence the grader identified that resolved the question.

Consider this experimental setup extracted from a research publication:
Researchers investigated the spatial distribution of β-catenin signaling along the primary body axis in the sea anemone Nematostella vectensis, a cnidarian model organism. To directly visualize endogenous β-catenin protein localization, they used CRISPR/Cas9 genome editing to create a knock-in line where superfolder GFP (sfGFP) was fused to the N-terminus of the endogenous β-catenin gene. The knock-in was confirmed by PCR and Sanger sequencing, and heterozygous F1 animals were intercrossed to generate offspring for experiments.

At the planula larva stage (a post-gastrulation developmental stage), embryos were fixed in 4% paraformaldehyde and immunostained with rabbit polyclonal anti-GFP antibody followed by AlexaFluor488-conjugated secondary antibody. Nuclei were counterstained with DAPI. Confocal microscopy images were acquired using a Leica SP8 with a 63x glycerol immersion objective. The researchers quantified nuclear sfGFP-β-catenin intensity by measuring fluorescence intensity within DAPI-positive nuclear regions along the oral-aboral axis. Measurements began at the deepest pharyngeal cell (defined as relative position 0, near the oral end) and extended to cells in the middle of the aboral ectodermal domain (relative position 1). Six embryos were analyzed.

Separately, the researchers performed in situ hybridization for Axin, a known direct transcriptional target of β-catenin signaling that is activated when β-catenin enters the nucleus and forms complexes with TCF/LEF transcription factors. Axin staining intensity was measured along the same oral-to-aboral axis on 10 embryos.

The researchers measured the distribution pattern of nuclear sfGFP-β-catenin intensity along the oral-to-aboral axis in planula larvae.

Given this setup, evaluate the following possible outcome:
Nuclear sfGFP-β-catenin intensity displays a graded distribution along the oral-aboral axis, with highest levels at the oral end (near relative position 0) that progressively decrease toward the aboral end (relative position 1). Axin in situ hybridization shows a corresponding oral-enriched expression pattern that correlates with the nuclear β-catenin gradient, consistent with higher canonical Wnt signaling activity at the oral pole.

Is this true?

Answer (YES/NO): NO